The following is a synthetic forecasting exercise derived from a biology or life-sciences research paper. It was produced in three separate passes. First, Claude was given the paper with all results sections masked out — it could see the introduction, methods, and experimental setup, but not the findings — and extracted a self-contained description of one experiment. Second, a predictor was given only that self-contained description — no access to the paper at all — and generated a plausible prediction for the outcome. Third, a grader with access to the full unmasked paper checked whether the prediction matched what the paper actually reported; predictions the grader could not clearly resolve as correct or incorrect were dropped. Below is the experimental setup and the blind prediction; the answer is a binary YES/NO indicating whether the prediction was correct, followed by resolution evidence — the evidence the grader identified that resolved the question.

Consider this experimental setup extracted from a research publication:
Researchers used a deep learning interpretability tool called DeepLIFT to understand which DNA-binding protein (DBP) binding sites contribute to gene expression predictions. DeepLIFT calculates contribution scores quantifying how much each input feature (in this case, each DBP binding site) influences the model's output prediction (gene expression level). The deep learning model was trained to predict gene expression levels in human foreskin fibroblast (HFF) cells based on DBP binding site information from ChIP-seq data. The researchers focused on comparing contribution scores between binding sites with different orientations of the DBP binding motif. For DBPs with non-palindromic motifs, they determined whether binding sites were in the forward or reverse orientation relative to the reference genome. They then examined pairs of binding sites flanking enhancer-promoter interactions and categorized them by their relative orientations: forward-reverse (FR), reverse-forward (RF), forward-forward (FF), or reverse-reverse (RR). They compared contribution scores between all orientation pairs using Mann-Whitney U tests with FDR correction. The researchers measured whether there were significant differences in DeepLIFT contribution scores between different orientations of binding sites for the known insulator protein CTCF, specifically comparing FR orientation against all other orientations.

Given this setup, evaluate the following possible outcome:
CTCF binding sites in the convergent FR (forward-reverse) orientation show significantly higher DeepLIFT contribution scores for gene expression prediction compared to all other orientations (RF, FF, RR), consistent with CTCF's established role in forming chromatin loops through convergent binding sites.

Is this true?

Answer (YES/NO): YES